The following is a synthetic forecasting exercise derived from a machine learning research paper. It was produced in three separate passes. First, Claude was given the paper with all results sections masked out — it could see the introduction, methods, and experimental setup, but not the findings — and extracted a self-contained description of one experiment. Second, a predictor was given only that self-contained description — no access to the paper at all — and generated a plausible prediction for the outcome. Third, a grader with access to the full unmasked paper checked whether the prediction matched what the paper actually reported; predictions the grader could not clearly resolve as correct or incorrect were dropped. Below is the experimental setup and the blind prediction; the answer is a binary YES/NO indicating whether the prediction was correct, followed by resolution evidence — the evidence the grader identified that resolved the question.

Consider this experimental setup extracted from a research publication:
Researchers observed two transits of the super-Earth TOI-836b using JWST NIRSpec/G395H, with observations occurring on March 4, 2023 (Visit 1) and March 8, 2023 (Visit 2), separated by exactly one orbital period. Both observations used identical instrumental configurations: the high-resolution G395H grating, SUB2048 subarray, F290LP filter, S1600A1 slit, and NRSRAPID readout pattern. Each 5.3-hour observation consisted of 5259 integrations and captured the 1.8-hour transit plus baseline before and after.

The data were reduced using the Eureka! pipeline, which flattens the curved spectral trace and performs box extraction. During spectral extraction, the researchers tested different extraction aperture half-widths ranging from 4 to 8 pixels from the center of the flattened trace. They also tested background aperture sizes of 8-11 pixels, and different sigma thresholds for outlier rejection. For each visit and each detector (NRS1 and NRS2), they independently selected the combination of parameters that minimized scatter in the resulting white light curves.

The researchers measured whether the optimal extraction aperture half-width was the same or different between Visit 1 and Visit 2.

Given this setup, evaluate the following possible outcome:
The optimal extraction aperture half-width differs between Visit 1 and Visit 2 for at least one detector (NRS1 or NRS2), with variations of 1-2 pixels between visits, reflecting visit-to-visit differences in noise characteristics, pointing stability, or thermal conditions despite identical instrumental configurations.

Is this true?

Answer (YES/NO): YES